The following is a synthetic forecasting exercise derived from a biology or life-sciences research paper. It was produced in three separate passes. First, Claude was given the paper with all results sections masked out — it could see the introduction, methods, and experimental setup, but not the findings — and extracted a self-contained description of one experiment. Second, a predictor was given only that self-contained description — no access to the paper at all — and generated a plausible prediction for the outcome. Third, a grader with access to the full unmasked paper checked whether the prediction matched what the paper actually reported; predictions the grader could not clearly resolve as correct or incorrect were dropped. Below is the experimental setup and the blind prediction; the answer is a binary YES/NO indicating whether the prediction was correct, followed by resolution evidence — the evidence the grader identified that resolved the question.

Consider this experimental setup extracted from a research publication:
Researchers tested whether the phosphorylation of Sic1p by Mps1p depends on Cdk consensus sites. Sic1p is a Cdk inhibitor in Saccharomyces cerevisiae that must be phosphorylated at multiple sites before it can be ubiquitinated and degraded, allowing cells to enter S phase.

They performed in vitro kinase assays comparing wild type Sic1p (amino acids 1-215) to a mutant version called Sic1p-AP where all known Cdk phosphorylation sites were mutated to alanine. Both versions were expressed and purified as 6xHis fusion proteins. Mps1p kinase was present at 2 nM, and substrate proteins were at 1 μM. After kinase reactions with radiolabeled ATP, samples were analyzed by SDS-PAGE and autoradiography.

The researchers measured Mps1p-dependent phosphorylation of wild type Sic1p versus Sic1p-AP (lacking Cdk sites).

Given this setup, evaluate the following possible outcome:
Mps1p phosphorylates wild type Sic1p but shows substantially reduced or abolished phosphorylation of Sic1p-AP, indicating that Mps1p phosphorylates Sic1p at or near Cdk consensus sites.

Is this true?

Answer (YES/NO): NO